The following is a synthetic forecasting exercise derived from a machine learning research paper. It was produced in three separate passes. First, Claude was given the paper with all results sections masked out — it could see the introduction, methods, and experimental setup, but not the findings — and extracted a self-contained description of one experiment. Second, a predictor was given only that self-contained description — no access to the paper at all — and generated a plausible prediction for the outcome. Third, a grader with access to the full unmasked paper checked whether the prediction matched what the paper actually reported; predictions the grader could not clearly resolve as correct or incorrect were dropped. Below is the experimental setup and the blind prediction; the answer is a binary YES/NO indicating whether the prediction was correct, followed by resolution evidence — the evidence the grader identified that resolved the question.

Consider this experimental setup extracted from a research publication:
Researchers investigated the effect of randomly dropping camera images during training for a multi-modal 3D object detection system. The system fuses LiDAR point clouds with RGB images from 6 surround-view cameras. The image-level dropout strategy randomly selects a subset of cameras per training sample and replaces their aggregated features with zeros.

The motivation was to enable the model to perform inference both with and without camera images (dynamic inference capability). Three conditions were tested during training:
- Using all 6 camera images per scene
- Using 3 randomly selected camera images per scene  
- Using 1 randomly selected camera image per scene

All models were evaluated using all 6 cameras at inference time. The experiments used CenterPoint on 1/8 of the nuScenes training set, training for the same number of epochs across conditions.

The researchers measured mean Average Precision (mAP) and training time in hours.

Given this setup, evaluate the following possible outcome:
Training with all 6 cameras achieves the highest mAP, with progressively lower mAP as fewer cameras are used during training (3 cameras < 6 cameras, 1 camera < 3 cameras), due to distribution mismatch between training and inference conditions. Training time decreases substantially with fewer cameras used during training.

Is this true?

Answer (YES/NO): NO